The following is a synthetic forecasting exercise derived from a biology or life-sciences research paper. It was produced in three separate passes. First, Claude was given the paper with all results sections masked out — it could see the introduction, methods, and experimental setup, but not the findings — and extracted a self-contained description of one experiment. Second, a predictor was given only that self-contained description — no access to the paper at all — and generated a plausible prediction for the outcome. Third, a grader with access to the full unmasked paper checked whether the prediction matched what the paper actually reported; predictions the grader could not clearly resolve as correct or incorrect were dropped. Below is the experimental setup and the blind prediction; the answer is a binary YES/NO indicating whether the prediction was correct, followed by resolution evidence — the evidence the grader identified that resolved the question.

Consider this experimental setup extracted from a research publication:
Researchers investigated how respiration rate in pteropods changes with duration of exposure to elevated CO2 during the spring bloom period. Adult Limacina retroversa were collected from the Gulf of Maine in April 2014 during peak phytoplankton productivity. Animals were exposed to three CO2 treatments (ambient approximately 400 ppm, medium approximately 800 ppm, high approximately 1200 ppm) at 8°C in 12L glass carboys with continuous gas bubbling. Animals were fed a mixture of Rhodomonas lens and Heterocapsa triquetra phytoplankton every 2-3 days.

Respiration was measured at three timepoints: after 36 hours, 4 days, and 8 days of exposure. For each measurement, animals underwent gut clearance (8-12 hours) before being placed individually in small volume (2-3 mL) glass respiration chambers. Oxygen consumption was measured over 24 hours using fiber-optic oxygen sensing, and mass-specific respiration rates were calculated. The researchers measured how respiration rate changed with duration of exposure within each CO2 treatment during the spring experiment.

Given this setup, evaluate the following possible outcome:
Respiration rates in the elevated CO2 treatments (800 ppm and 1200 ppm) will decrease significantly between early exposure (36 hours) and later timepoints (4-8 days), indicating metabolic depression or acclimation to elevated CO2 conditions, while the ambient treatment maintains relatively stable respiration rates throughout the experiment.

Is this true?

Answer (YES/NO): NO